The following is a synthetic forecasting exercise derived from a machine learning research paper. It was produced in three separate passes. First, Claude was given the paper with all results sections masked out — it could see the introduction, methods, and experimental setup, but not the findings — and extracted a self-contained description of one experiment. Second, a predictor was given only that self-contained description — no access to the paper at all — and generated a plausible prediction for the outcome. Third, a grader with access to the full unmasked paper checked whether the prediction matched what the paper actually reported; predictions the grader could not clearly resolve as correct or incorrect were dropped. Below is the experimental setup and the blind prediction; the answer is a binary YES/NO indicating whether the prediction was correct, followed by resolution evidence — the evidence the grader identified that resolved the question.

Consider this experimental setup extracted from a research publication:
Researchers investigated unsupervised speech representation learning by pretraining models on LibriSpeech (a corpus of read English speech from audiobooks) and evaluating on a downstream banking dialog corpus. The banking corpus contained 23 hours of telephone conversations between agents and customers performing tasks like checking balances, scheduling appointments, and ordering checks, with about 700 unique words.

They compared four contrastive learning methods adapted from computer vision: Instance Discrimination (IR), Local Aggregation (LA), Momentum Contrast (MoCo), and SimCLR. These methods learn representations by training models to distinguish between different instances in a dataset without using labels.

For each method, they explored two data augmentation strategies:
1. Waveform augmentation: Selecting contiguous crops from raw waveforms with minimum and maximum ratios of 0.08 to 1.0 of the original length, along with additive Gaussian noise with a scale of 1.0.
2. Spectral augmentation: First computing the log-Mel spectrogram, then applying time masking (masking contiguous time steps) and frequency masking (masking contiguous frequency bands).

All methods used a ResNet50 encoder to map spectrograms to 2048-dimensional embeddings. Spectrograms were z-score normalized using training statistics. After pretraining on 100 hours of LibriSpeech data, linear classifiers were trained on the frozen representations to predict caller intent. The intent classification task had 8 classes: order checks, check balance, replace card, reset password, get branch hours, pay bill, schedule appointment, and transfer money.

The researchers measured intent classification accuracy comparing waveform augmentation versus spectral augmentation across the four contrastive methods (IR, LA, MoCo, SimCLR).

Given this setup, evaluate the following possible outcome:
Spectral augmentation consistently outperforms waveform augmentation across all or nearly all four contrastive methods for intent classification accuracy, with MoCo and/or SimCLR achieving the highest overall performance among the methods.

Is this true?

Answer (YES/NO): NO